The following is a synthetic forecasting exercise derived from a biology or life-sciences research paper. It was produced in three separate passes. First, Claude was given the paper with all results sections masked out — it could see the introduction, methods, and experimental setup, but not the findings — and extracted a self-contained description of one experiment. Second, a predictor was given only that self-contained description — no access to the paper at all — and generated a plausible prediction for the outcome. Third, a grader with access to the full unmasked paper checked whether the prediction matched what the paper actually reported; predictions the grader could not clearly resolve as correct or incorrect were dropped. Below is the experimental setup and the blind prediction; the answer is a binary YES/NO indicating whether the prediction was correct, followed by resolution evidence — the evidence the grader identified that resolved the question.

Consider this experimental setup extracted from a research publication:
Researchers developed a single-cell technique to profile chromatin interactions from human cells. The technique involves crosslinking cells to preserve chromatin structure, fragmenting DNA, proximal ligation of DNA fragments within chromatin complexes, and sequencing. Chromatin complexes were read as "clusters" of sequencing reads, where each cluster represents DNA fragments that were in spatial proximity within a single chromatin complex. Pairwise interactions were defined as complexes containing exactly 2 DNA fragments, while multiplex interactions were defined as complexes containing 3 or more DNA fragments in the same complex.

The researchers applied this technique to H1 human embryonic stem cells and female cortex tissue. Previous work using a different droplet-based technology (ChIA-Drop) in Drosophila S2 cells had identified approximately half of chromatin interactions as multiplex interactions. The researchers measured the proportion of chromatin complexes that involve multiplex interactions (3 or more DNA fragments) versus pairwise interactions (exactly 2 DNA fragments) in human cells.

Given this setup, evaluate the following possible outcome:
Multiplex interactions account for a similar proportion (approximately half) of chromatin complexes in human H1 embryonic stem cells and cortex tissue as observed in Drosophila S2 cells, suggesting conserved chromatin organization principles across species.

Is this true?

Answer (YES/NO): NO